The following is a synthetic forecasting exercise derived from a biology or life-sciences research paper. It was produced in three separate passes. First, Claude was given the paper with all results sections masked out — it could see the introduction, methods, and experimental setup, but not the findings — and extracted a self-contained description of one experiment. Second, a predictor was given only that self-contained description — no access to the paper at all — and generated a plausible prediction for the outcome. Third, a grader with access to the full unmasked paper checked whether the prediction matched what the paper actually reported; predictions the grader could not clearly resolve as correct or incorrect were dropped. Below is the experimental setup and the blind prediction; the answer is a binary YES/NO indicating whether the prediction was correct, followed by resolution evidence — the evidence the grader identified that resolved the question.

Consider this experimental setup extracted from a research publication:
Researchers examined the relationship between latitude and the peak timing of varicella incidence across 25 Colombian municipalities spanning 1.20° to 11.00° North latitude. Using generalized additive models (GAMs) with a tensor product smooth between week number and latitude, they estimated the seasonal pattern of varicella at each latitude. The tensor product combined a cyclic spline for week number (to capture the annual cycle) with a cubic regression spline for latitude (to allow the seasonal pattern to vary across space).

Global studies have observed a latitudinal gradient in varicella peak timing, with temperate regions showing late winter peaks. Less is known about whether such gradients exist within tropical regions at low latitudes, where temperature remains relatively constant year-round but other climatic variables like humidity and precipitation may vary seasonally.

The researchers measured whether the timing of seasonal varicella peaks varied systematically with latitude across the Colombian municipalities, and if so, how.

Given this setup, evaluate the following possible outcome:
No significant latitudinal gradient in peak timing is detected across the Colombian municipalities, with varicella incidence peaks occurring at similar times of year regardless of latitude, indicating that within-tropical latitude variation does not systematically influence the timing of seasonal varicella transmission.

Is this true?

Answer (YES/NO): NO